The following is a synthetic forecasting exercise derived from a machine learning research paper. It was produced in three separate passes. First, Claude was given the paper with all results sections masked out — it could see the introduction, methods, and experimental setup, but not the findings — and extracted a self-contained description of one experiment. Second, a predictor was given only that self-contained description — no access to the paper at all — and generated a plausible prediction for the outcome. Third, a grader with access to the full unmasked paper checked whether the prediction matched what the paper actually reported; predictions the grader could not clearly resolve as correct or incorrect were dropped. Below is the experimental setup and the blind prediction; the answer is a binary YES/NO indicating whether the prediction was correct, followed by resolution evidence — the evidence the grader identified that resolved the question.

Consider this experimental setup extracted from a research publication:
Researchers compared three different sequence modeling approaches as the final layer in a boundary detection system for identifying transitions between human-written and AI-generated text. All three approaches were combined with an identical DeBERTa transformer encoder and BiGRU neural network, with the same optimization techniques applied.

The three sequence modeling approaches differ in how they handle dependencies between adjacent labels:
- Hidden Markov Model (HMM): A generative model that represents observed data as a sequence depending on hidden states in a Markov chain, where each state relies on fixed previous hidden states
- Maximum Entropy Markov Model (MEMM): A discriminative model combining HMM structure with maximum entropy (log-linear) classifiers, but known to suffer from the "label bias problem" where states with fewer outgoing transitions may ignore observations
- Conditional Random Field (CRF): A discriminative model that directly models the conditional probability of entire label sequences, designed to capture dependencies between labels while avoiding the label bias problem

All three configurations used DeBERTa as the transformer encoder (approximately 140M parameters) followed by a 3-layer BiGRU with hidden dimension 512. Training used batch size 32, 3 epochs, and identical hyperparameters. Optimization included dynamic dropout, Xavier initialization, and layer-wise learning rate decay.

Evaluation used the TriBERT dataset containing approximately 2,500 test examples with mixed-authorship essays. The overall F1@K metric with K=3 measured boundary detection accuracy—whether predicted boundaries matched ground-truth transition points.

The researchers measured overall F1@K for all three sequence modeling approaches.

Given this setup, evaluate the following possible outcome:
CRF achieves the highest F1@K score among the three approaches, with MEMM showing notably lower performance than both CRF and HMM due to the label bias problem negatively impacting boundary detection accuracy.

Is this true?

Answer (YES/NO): YES